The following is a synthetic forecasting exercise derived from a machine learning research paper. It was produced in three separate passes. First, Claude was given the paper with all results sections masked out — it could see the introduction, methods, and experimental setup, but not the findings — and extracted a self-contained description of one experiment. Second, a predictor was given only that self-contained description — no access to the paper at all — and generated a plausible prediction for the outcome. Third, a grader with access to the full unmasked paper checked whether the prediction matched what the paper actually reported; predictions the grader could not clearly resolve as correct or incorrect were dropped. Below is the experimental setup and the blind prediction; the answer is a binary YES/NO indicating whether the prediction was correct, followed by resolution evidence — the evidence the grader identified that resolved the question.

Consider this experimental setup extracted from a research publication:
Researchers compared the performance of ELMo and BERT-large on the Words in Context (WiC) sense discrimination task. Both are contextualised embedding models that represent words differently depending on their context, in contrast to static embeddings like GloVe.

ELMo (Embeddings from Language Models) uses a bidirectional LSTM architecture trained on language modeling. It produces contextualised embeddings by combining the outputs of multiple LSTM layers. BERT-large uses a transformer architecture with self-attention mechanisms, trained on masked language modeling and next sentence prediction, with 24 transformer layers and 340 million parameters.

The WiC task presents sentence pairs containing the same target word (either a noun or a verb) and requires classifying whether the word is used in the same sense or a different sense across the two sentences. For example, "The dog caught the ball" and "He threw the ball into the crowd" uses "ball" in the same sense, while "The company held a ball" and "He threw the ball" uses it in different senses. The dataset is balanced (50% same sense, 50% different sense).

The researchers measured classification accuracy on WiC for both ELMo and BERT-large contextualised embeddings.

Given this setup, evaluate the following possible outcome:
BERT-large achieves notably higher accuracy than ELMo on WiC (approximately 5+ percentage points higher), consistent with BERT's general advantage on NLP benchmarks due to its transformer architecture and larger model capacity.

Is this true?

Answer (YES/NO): YES